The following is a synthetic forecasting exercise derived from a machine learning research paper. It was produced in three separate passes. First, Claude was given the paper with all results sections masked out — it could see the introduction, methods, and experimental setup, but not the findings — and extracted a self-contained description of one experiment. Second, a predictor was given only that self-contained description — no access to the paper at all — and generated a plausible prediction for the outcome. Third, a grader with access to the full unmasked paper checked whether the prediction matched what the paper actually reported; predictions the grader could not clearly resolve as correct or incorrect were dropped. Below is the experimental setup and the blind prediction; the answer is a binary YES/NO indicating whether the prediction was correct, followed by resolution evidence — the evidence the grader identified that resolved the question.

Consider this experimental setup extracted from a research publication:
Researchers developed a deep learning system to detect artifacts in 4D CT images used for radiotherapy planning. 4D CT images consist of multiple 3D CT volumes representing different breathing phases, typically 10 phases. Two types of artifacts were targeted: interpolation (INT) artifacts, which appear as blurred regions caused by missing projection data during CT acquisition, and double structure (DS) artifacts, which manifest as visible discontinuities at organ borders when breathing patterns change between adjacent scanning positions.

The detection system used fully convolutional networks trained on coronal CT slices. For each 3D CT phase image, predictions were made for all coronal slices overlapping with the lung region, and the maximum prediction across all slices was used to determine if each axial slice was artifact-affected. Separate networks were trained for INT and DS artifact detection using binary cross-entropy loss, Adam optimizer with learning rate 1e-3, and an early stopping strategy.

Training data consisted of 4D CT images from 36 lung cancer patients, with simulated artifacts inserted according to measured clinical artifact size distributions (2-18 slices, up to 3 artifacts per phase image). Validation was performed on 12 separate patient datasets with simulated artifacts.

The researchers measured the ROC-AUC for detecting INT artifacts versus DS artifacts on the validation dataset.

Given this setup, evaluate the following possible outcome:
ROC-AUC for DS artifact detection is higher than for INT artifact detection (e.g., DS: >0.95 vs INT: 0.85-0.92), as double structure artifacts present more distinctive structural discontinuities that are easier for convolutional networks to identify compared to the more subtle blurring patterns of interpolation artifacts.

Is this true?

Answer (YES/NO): NO